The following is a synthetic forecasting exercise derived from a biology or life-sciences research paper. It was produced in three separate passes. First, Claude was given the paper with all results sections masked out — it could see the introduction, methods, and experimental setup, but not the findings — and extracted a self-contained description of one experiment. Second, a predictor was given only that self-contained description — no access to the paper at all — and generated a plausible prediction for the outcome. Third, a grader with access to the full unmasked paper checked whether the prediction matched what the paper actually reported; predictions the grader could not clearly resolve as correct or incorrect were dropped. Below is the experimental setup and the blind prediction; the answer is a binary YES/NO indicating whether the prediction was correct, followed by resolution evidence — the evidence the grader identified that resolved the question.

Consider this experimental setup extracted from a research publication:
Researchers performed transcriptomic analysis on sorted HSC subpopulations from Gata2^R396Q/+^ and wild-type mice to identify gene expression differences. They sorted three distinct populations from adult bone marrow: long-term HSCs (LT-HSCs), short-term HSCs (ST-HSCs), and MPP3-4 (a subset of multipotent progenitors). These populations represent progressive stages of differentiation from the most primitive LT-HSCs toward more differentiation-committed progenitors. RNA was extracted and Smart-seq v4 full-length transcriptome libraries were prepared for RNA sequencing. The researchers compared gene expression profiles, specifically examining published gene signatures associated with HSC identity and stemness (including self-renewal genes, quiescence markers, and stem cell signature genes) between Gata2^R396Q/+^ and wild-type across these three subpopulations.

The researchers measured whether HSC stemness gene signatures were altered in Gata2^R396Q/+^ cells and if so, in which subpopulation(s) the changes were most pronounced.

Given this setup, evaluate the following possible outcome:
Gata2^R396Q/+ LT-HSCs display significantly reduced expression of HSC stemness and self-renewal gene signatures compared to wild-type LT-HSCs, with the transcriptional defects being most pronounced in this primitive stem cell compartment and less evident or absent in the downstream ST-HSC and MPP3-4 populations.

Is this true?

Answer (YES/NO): NO